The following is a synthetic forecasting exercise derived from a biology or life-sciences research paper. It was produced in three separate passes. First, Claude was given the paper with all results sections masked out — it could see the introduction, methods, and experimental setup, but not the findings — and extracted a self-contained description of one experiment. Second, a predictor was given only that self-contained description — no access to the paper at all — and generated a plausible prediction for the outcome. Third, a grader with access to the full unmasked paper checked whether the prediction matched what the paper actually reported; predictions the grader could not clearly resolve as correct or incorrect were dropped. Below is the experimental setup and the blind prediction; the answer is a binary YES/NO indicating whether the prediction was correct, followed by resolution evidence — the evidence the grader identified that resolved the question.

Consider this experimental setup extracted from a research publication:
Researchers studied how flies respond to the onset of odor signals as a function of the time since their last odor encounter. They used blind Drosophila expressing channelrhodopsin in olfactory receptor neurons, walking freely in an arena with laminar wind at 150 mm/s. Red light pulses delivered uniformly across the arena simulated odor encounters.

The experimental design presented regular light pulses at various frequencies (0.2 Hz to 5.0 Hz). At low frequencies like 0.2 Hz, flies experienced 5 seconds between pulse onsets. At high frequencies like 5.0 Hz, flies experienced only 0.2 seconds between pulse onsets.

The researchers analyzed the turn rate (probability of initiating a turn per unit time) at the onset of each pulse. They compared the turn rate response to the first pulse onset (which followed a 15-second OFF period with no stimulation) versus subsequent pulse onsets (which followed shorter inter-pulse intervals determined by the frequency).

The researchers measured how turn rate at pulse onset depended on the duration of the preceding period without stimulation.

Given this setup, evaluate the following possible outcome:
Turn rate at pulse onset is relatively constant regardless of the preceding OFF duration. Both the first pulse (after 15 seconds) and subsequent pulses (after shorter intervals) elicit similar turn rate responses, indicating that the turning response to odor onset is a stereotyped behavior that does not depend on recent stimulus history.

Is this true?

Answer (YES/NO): NO